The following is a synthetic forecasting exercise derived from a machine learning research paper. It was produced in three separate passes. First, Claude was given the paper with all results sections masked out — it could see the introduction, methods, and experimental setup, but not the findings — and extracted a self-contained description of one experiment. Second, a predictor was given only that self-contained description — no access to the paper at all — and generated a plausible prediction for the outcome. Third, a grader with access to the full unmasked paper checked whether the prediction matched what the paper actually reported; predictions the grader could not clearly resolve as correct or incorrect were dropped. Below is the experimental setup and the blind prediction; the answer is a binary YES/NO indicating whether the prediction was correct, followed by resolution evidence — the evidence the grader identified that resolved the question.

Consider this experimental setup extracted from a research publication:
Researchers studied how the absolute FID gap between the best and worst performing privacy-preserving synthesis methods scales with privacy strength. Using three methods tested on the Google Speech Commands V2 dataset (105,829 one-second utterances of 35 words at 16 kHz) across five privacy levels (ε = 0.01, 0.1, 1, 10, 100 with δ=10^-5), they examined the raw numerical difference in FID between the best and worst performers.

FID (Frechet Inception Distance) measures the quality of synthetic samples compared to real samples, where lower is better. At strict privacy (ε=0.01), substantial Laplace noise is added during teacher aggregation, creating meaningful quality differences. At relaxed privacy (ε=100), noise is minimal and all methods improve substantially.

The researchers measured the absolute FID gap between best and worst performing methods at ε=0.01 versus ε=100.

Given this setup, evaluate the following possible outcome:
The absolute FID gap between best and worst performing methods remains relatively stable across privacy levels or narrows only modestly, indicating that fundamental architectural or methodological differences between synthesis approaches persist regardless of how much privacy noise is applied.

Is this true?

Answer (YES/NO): NO